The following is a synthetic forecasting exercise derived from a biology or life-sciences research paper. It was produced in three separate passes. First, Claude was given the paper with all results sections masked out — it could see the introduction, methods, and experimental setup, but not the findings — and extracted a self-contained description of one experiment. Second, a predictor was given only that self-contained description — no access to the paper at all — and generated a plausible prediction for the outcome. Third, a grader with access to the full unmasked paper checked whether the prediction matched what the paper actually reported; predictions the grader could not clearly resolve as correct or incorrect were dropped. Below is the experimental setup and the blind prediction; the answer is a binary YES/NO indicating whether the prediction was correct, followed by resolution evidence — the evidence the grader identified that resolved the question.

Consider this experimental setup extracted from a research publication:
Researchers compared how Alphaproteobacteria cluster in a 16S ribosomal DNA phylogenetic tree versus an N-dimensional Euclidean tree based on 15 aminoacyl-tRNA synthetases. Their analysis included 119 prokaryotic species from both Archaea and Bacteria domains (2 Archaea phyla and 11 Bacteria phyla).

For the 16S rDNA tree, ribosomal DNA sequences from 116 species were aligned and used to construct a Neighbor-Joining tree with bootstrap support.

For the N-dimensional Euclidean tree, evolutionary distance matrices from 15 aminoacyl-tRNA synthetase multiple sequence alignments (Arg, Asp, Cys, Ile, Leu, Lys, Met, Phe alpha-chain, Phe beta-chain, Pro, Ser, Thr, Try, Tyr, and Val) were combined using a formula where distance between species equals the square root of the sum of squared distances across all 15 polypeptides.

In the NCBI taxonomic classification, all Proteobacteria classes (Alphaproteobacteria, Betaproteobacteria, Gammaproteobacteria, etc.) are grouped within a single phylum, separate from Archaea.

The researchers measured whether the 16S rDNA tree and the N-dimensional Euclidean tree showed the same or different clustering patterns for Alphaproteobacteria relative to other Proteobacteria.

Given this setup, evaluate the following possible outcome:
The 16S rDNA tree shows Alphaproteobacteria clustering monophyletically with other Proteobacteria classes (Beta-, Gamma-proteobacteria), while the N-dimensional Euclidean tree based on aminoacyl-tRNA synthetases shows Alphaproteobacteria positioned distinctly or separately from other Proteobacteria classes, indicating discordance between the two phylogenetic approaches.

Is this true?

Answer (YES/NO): YES